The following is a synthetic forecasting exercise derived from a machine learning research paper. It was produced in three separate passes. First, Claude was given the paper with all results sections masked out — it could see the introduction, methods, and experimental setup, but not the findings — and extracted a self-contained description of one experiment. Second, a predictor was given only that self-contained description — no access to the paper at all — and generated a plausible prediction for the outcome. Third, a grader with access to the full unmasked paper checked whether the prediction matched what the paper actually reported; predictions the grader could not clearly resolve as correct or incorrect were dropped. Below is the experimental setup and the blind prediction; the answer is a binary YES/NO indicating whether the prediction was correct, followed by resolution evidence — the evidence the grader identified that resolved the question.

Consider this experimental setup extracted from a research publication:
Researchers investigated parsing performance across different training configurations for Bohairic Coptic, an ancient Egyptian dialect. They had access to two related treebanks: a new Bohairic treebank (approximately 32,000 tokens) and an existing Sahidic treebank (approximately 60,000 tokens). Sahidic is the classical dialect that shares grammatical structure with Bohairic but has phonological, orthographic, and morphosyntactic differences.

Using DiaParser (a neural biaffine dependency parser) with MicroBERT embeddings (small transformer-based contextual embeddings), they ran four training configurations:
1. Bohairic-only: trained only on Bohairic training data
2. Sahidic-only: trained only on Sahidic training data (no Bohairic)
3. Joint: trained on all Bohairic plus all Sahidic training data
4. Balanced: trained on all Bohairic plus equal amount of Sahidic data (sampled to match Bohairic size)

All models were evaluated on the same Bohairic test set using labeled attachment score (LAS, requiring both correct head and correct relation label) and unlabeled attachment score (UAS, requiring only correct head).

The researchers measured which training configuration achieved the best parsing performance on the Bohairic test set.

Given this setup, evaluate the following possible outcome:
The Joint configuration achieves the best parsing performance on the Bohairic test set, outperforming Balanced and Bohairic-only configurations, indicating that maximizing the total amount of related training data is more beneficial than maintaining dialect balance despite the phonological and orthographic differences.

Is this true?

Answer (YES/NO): YES